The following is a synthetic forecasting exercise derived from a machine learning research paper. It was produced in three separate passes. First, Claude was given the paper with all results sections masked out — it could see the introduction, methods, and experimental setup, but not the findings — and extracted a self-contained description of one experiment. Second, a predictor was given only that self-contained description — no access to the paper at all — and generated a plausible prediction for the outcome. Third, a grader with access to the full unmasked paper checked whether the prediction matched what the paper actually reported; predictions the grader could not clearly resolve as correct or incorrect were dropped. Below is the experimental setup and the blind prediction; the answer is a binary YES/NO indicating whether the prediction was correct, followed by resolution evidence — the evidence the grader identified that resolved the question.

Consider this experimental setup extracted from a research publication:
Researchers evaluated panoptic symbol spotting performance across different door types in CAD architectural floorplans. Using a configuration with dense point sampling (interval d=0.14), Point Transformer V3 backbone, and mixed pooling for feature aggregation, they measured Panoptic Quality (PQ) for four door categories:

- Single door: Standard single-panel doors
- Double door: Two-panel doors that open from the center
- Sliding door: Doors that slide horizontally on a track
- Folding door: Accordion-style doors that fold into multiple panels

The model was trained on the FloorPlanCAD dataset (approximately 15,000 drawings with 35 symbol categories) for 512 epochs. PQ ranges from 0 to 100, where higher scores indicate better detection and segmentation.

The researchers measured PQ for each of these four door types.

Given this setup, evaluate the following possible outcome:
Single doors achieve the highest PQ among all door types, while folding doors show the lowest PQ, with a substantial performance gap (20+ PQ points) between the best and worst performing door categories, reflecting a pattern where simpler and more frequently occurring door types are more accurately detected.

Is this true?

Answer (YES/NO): NO